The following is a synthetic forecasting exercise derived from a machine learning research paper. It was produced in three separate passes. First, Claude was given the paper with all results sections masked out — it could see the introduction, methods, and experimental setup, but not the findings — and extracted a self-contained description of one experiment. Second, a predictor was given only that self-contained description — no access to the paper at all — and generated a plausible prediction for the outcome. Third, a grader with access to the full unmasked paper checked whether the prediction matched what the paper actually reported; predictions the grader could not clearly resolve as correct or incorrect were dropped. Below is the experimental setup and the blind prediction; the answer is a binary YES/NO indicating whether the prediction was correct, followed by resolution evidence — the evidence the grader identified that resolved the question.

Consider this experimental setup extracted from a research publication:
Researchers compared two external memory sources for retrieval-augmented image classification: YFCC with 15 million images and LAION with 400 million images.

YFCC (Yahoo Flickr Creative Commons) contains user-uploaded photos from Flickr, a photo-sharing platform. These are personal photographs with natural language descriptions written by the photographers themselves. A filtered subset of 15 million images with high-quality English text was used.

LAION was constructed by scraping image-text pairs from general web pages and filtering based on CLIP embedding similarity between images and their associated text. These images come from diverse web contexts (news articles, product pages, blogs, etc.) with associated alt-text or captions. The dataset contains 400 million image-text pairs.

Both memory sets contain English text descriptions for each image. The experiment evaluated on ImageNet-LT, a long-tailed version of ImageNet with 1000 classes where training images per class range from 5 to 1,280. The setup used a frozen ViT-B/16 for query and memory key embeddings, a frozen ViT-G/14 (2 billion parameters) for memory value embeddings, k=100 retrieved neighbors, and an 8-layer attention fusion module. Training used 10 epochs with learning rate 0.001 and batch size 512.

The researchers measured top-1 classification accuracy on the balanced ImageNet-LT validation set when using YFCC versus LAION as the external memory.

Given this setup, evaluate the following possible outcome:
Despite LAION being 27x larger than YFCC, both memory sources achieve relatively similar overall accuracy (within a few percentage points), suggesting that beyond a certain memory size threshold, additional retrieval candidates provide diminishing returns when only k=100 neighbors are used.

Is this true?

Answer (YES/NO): NO